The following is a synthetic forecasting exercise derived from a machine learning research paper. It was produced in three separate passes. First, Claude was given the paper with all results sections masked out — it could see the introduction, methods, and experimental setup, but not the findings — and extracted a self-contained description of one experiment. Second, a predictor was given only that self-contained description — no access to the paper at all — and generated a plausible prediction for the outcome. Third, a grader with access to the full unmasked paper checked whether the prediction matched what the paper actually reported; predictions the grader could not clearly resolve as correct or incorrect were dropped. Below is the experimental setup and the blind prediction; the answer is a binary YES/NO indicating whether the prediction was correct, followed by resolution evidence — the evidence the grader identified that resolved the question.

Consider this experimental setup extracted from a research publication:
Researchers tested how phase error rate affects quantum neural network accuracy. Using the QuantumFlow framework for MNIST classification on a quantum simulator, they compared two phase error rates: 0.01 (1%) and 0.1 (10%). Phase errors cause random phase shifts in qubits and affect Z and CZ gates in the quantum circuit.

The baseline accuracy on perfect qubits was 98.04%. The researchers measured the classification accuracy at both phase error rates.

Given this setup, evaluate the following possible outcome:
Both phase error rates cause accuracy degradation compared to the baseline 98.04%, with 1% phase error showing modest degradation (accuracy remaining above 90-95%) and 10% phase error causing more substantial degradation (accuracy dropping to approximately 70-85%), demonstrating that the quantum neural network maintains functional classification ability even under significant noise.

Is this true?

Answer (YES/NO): NO